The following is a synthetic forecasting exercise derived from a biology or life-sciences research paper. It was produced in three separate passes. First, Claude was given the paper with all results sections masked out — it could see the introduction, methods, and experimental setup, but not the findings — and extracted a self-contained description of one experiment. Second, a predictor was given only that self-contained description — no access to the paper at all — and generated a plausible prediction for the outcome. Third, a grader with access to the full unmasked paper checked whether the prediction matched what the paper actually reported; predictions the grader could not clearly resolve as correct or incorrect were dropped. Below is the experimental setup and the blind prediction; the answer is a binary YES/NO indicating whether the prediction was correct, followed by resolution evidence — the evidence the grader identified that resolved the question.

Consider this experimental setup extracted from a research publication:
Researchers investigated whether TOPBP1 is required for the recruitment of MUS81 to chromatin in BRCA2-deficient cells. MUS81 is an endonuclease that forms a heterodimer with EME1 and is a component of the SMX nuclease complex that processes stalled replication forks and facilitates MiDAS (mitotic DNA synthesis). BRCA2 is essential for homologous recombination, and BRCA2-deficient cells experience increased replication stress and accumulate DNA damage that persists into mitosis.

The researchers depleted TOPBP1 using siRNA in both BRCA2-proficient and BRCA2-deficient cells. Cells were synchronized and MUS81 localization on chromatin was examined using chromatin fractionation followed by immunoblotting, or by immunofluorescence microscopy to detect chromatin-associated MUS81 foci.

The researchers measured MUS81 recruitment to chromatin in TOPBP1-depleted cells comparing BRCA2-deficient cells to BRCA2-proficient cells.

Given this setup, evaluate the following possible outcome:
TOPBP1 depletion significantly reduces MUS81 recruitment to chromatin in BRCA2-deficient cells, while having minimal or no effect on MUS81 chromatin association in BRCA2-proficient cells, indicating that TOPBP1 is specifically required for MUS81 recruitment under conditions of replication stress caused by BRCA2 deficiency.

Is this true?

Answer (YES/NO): NO